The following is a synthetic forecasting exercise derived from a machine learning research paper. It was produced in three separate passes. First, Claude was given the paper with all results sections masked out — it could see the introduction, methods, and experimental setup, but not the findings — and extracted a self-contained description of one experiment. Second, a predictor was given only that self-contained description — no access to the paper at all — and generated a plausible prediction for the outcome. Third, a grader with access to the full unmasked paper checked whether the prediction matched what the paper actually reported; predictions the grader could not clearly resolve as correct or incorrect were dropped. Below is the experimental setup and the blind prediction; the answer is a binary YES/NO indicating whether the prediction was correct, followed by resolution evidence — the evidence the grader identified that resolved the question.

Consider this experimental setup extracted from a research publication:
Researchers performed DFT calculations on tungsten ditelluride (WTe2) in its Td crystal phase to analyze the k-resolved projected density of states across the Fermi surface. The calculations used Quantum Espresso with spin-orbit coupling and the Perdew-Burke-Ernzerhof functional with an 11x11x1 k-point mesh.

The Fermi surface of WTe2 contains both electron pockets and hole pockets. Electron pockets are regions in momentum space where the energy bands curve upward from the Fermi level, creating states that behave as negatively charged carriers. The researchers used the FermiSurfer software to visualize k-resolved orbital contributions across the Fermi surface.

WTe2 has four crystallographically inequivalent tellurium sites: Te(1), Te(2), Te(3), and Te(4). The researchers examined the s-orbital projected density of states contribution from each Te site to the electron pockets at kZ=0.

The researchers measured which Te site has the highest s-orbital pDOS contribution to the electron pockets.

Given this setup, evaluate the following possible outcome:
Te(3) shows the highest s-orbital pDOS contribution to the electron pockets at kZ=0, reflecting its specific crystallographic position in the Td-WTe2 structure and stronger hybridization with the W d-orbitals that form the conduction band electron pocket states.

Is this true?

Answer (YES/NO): NO